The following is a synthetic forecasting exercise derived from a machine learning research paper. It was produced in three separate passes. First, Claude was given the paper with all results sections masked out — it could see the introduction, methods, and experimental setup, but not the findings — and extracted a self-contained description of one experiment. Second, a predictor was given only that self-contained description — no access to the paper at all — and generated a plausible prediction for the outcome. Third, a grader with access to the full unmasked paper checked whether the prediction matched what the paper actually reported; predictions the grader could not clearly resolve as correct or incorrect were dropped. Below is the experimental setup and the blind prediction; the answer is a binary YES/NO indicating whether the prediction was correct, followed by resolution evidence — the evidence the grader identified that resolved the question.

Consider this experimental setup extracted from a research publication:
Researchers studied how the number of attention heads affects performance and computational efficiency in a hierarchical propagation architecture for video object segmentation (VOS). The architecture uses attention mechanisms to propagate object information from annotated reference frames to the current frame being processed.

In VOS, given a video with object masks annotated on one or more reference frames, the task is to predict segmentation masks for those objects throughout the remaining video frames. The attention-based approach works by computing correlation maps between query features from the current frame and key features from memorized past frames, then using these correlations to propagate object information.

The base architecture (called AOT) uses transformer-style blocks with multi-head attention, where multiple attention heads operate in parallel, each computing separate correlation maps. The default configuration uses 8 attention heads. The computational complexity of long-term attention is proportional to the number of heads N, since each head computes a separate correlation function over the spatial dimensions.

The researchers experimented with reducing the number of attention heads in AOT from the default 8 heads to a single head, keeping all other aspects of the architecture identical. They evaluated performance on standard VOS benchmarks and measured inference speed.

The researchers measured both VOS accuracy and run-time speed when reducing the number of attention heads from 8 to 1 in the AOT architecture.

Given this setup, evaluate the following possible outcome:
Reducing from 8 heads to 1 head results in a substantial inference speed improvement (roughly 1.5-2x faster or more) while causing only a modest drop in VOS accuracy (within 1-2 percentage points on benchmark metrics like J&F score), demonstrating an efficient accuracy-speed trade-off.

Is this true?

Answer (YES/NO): YES